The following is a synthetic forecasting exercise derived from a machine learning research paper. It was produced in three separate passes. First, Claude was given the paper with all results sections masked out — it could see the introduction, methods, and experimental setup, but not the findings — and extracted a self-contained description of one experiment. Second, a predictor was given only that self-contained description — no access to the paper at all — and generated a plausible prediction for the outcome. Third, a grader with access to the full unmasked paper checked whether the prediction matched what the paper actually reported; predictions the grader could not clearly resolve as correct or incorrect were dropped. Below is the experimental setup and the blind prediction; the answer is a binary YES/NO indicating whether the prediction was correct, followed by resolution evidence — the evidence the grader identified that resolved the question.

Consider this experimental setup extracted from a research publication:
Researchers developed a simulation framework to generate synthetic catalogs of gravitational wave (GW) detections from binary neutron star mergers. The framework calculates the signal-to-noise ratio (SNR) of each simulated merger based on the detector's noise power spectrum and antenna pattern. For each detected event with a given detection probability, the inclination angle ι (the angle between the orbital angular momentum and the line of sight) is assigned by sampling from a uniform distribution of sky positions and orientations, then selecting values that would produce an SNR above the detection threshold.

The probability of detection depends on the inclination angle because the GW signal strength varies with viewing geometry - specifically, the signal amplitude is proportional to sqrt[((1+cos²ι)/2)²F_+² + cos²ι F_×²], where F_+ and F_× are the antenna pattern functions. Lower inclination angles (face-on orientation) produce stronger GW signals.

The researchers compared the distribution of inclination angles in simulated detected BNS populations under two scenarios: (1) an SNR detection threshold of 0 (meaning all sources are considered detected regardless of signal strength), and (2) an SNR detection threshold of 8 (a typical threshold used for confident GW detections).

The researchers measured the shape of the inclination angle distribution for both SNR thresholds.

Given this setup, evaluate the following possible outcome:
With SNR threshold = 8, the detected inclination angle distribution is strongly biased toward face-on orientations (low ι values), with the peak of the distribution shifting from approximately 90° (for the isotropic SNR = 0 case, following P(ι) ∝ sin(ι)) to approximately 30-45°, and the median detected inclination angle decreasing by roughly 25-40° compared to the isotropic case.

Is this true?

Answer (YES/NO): YES